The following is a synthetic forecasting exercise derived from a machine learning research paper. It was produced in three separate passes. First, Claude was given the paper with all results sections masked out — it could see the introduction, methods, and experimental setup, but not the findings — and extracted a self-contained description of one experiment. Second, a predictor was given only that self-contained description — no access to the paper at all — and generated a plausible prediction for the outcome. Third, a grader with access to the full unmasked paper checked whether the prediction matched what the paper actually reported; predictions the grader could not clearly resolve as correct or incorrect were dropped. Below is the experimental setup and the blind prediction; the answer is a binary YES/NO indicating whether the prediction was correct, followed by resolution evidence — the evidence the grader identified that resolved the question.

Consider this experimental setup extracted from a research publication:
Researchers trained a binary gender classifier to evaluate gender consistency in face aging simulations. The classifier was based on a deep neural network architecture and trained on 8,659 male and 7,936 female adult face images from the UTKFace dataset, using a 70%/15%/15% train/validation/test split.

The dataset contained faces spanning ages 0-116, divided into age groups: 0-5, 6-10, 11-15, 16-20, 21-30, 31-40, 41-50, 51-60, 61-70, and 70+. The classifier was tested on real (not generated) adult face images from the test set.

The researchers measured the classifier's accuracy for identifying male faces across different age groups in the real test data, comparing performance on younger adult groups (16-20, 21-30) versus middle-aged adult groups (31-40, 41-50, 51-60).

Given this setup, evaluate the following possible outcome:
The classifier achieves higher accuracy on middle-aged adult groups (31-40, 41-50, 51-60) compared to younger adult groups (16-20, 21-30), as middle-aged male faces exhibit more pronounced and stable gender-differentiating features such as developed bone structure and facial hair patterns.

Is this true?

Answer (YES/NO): YES